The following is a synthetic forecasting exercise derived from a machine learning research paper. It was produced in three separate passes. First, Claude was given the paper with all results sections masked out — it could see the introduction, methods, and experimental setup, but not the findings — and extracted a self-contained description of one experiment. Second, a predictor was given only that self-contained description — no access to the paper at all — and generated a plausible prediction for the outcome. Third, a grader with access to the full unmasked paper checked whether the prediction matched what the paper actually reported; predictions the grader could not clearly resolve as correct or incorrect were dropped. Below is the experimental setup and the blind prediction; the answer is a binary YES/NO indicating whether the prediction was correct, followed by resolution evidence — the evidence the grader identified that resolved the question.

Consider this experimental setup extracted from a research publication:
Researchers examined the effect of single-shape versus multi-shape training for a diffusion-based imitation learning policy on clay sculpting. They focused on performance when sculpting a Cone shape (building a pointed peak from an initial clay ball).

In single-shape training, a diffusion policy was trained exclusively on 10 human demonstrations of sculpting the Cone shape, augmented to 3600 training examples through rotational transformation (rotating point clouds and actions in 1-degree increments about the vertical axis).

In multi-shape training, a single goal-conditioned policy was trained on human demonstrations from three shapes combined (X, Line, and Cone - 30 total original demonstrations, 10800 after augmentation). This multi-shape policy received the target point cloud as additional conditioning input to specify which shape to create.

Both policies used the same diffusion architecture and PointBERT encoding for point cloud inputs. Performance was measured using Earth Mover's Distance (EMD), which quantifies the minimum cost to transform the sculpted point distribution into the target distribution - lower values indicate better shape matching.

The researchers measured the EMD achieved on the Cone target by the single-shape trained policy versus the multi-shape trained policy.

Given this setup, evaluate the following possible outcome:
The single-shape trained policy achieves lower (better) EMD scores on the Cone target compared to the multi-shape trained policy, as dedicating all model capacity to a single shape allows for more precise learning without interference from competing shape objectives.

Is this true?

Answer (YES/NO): YES